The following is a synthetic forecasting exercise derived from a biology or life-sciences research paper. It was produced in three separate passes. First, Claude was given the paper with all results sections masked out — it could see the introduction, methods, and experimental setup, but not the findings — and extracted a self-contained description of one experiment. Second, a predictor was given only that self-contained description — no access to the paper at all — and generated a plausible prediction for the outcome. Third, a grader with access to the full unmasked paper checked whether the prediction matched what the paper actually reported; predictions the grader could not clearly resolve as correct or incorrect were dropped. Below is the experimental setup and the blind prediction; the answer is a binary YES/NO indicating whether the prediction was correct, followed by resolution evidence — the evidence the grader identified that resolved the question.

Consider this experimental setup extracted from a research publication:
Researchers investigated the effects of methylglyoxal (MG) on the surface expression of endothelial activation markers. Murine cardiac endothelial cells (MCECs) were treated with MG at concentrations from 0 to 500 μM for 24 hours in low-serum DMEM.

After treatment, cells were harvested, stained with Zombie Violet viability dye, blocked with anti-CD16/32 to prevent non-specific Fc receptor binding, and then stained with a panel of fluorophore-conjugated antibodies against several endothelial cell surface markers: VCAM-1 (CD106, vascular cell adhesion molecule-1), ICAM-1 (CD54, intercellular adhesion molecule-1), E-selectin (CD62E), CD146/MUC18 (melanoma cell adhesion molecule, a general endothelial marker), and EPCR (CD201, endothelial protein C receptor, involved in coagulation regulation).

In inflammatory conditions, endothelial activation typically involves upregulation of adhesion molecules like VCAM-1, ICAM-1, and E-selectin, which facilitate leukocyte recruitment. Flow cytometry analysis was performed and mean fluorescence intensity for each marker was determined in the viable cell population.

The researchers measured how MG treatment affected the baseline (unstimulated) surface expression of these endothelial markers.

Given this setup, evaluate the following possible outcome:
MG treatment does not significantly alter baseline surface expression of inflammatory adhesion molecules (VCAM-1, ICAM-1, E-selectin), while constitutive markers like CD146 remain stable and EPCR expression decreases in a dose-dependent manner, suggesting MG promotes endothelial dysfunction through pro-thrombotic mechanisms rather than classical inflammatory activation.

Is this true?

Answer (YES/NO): NO